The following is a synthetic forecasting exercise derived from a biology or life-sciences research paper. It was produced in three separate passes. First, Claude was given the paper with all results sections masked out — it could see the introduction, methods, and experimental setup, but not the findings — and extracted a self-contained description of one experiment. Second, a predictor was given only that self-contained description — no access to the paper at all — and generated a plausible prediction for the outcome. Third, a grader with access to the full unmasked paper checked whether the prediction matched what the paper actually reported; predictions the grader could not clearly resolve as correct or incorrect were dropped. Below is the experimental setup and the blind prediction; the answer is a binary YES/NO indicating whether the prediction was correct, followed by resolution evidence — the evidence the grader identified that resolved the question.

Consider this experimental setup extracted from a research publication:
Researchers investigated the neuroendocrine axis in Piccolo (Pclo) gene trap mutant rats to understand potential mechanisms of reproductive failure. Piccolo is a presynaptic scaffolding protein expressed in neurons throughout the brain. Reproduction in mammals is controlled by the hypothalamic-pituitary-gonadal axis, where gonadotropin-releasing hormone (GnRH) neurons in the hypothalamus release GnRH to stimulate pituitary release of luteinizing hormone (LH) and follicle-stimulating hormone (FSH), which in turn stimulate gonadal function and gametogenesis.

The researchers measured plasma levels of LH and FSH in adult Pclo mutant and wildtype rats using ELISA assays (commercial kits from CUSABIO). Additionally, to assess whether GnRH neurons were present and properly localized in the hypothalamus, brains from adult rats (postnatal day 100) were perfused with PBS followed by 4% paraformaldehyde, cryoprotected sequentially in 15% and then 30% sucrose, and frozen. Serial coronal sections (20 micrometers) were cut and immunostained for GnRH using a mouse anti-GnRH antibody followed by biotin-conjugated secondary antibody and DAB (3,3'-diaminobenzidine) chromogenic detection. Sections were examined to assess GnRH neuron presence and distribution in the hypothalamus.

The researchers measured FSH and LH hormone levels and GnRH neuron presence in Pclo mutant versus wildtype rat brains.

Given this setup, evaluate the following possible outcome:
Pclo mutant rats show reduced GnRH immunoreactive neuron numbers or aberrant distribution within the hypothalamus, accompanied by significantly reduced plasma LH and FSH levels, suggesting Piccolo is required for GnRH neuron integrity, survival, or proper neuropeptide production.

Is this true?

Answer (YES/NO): NO